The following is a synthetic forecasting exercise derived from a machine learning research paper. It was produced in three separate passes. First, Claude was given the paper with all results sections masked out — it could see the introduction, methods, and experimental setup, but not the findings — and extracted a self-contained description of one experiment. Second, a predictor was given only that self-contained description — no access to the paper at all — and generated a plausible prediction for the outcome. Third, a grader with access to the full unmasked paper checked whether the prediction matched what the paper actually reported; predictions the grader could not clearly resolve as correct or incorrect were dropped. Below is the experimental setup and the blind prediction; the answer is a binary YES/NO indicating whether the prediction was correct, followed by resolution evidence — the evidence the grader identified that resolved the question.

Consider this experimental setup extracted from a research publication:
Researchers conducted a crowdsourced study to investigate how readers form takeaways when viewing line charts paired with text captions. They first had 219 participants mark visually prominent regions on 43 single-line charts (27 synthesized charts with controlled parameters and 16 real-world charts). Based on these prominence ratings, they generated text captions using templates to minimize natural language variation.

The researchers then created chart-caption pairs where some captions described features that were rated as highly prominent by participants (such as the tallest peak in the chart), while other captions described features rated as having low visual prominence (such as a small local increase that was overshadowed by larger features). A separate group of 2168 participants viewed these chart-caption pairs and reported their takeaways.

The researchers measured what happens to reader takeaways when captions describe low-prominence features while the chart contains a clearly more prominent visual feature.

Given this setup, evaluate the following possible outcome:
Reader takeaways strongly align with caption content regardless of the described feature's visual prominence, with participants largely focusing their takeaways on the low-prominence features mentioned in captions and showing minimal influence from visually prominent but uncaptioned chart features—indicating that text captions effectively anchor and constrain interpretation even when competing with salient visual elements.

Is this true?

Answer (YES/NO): NO